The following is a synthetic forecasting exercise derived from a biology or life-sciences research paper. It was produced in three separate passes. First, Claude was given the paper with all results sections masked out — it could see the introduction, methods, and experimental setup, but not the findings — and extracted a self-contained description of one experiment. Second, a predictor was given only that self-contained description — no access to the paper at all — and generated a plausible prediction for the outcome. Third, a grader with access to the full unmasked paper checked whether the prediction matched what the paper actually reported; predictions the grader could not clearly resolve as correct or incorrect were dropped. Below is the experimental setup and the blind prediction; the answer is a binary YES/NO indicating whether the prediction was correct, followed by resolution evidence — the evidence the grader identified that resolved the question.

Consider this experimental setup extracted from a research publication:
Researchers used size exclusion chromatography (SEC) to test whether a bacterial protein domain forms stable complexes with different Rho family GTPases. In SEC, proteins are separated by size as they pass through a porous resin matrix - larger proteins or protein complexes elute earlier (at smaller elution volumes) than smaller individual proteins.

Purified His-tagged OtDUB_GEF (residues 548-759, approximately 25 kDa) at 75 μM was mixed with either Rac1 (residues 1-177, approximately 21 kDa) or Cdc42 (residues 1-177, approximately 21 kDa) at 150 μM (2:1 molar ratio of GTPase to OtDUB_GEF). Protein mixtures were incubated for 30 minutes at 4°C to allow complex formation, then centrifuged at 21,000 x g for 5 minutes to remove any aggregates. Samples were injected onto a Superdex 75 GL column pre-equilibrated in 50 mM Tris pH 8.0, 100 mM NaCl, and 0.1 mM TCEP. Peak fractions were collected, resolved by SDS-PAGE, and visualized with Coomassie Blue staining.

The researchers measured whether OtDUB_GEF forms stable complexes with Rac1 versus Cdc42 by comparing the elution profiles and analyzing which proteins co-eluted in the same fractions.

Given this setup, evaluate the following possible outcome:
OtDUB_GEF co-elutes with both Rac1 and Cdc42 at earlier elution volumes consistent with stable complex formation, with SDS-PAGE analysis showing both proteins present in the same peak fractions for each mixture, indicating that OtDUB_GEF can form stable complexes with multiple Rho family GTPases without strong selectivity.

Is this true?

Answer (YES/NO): NO